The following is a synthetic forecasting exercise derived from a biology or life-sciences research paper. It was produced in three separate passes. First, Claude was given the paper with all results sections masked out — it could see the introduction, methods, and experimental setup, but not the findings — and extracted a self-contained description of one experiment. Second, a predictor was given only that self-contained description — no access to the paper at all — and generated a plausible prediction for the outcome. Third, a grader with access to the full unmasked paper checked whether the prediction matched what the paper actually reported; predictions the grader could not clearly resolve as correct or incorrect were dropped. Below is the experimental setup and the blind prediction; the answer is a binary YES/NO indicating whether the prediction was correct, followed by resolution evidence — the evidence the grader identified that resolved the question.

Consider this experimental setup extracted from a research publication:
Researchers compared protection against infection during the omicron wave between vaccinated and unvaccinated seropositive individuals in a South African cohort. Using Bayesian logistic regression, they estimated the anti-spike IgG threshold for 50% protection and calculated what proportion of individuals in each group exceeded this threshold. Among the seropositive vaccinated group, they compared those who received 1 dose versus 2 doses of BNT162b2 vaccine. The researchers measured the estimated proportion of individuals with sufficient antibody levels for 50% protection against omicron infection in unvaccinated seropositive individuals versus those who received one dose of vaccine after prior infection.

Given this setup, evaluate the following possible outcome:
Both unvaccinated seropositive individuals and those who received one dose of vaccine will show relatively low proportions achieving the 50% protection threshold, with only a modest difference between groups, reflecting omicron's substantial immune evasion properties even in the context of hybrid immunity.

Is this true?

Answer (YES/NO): NO